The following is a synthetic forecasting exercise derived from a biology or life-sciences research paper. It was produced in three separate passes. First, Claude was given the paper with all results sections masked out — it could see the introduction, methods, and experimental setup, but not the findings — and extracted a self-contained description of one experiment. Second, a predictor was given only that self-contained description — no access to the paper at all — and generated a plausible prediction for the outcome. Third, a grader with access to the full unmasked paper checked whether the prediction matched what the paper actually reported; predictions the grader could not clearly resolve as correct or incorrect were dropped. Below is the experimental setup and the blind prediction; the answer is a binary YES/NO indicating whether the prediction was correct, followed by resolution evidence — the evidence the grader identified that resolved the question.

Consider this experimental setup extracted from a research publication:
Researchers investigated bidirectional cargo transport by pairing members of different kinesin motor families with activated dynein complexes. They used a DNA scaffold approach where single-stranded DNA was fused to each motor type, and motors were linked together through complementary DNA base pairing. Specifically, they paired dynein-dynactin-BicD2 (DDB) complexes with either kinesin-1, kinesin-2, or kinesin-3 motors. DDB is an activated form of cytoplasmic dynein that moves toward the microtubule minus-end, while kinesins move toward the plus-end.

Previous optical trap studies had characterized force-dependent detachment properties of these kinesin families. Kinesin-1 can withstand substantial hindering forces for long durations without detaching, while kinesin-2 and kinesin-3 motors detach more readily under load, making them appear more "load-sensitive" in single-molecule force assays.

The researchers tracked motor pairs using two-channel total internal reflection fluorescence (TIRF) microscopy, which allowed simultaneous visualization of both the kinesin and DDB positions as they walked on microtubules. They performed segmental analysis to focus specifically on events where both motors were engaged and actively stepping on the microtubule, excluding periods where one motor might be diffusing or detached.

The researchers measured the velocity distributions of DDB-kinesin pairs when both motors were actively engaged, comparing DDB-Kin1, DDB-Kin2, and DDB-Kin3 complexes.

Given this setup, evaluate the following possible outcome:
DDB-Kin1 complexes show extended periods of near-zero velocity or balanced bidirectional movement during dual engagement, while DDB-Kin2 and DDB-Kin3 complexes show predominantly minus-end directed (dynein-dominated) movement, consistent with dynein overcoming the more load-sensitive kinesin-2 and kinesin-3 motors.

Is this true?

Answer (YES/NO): NO